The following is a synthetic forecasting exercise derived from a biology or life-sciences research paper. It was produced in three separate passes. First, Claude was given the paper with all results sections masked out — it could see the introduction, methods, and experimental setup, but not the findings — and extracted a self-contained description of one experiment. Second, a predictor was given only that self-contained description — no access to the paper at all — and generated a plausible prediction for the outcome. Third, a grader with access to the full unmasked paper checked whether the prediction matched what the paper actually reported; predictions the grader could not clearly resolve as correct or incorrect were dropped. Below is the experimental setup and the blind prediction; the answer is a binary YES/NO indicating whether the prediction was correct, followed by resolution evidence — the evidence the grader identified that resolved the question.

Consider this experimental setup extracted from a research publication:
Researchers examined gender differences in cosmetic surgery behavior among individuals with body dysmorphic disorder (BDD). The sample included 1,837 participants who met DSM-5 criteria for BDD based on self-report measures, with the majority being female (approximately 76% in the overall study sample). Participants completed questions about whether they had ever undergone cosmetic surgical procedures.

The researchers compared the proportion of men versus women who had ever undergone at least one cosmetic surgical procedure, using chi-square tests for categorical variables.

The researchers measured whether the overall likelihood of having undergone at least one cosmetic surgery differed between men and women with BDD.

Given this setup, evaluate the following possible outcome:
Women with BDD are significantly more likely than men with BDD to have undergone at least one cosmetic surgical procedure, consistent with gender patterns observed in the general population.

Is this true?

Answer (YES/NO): NO